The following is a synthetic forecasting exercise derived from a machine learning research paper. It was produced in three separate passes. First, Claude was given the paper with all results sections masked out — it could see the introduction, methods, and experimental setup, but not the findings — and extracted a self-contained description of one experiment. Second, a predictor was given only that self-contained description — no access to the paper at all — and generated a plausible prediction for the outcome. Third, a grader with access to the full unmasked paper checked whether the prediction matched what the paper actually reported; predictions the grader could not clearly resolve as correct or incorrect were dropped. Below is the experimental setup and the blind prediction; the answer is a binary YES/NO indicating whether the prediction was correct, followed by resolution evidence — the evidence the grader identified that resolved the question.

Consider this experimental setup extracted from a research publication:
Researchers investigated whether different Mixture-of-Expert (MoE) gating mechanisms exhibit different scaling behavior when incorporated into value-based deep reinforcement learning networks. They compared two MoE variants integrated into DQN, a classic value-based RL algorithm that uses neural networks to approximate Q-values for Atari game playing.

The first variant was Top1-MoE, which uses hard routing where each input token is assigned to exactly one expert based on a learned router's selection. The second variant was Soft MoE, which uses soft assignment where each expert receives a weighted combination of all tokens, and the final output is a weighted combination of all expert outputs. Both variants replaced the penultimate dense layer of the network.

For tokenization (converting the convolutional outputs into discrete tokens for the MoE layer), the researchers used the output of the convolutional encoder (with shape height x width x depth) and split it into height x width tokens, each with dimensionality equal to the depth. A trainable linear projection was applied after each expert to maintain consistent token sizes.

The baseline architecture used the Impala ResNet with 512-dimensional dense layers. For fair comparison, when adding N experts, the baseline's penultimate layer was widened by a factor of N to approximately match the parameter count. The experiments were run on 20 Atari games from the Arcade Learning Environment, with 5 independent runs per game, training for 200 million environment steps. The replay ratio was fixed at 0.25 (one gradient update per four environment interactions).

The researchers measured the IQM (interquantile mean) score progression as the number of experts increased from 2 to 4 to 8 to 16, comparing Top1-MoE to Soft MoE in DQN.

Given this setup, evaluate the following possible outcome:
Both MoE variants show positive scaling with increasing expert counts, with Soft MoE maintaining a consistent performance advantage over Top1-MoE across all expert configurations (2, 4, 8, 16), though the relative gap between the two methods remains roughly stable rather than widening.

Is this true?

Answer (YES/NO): NO